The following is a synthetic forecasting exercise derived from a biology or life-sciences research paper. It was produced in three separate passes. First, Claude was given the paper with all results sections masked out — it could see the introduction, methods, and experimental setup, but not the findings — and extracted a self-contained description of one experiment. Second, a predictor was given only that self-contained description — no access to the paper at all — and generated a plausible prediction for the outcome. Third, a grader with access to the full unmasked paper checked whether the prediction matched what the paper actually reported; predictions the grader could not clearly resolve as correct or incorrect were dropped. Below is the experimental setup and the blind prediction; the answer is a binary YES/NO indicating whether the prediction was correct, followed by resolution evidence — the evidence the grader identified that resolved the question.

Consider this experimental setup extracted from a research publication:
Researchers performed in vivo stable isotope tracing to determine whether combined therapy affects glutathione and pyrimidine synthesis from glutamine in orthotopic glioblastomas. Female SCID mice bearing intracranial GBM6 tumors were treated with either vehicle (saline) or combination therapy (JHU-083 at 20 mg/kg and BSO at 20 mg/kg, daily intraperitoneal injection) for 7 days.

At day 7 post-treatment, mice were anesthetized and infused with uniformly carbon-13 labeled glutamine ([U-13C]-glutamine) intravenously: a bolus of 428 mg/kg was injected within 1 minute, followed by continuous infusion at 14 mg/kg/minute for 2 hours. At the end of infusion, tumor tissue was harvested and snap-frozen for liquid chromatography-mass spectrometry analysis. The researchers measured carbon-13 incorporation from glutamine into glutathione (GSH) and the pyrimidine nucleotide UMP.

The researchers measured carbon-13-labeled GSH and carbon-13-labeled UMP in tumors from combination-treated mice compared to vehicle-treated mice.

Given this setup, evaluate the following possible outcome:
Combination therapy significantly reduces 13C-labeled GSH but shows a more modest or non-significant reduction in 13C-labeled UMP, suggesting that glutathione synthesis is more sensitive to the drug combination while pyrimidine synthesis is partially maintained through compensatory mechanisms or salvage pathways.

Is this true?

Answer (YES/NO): NO